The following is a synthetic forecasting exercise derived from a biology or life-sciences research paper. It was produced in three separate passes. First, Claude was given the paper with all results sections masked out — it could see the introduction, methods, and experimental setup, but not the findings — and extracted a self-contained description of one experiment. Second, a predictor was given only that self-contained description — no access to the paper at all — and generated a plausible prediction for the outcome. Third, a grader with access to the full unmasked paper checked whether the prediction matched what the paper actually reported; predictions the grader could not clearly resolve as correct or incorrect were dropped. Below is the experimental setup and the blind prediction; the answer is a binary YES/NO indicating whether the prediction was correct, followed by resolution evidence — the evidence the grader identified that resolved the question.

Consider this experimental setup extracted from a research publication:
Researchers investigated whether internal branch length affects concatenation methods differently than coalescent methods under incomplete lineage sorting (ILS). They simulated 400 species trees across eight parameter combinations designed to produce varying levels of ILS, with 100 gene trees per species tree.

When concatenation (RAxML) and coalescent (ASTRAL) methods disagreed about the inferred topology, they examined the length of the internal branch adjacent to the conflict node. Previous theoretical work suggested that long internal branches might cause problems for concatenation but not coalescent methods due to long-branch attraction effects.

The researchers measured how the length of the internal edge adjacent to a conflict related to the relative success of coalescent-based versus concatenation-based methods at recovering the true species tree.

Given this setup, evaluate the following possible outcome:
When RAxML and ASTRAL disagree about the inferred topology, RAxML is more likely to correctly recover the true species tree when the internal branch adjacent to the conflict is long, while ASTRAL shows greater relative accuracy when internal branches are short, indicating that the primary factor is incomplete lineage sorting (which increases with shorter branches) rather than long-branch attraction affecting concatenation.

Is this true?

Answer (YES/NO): NO